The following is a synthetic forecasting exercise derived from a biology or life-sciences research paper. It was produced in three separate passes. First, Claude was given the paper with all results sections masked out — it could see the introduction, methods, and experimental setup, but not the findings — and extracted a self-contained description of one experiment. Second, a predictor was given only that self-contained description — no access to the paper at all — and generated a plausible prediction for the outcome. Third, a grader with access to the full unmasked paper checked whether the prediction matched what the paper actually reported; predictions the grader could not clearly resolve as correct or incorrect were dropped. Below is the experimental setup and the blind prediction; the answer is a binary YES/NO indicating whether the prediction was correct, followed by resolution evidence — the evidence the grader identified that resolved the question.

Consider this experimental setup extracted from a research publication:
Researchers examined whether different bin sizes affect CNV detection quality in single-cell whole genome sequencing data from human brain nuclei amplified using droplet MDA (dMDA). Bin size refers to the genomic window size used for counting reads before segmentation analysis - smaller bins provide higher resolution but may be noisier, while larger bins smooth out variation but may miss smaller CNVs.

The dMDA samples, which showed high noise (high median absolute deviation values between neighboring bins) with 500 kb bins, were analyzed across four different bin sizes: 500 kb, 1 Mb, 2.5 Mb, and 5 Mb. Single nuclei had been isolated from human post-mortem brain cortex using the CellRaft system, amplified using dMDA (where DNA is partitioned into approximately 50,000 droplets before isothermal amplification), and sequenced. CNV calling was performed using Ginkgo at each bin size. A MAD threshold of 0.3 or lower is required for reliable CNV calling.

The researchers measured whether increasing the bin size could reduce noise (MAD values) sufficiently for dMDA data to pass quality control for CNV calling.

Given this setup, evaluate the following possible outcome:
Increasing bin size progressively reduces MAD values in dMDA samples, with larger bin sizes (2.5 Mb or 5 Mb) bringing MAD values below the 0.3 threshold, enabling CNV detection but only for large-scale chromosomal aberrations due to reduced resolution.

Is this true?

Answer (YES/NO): NO